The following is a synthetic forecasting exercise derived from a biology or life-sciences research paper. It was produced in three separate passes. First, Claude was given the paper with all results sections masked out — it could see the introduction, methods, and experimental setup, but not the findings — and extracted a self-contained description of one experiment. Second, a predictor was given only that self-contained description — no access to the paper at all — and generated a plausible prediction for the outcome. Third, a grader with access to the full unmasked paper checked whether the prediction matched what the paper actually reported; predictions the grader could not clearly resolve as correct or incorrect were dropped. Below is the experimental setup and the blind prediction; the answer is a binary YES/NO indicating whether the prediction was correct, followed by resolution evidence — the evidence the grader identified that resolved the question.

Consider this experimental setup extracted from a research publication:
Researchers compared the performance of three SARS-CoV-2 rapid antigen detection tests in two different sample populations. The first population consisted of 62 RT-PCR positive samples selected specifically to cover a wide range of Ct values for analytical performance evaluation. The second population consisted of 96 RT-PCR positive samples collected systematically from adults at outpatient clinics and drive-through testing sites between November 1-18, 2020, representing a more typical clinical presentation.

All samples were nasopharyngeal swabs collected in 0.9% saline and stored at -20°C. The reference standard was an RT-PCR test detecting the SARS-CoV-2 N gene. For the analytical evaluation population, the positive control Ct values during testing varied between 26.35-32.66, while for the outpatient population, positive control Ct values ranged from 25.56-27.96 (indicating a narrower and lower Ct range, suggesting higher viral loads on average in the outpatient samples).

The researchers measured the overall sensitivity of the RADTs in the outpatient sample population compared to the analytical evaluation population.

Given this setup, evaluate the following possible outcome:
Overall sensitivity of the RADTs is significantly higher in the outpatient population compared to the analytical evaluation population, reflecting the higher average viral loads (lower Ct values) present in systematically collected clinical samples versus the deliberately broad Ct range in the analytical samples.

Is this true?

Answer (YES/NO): YES